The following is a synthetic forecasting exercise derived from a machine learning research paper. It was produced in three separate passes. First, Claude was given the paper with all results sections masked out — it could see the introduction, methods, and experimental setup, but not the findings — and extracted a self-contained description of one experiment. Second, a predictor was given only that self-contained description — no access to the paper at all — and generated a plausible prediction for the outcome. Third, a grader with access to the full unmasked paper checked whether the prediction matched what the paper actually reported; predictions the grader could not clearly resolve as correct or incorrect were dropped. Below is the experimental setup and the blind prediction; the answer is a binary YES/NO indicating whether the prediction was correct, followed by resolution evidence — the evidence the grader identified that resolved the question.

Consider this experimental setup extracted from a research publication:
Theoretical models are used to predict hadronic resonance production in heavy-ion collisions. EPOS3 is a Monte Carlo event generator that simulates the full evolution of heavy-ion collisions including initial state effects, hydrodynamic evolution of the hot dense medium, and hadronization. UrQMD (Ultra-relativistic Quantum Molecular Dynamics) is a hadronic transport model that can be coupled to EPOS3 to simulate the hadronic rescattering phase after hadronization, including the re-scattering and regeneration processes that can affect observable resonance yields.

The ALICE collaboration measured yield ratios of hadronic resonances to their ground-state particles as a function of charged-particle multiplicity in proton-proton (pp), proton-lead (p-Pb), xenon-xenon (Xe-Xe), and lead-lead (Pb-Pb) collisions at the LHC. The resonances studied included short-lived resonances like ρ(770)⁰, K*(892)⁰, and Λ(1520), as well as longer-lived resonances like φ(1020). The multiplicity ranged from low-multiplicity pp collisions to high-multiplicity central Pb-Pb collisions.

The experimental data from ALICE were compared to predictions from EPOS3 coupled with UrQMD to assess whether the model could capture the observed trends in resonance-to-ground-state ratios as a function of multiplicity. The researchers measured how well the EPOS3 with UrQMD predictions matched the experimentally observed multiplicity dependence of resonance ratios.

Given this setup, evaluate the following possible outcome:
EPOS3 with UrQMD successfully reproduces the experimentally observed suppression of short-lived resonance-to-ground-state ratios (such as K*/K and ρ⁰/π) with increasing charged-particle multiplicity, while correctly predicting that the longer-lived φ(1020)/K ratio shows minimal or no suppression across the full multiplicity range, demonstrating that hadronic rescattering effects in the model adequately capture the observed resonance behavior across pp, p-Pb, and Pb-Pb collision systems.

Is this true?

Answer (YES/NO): NO